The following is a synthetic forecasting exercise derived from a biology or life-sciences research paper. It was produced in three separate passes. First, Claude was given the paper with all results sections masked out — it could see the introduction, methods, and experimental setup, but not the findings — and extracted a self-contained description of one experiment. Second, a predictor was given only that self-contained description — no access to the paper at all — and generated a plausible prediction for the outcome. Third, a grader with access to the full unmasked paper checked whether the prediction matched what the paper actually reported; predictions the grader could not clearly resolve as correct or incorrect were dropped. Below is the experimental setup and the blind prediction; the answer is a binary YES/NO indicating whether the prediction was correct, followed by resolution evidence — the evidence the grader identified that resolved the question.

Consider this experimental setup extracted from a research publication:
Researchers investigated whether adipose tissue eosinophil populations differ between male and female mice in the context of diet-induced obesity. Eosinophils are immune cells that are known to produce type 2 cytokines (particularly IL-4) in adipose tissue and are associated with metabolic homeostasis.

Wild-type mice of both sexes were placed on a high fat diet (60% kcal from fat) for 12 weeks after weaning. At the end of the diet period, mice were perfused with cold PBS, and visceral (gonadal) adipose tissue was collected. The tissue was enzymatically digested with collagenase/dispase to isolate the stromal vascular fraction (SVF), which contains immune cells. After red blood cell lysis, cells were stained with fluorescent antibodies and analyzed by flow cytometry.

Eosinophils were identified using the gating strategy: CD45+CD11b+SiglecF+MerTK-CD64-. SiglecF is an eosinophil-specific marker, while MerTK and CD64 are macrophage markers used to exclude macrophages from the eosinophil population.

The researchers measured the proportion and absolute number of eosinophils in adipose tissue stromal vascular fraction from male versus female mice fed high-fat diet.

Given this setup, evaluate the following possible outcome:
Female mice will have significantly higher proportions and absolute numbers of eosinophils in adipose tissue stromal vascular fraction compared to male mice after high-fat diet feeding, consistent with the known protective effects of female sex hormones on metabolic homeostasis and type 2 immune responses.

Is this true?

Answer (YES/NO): YES